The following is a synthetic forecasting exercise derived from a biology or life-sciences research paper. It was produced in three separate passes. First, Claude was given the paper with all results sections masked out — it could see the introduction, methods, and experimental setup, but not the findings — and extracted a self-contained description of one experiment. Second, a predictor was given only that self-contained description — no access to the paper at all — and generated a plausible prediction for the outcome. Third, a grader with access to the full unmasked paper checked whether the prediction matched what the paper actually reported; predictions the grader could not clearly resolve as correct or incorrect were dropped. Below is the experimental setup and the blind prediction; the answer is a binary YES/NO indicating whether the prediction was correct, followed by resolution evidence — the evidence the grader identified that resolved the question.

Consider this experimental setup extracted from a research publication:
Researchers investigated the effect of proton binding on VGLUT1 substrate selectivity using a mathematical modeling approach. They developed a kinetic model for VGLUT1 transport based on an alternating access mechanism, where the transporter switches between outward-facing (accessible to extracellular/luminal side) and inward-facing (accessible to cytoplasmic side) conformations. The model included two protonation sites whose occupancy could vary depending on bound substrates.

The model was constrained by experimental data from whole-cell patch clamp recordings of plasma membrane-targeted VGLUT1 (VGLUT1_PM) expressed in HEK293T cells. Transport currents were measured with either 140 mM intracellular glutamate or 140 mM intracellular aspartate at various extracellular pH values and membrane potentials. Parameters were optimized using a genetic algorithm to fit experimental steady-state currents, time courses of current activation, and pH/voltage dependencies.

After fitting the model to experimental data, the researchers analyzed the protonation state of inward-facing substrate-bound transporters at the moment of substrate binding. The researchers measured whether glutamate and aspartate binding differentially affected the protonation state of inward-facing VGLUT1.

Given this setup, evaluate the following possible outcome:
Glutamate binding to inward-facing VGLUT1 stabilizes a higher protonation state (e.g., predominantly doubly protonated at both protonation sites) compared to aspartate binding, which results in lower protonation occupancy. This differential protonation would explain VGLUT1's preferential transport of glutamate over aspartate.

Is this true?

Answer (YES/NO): NO